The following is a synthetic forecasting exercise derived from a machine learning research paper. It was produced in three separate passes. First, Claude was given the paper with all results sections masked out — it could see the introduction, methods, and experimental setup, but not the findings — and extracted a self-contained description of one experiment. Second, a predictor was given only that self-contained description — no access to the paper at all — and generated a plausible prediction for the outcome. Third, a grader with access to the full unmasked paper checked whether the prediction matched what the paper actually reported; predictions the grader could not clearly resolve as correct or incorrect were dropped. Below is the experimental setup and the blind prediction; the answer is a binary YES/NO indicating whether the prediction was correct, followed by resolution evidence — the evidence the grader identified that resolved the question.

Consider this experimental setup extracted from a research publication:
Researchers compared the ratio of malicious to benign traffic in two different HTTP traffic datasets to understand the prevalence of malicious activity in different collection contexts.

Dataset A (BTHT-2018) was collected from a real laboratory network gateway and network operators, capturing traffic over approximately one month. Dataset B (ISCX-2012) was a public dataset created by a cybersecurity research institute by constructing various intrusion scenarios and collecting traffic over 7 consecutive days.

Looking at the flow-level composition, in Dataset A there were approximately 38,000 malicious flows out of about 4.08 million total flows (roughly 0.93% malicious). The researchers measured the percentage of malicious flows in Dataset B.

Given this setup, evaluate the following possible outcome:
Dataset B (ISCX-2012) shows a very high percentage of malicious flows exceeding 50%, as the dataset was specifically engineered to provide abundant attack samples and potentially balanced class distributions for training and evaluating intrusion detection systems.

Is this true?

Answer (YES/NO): NO